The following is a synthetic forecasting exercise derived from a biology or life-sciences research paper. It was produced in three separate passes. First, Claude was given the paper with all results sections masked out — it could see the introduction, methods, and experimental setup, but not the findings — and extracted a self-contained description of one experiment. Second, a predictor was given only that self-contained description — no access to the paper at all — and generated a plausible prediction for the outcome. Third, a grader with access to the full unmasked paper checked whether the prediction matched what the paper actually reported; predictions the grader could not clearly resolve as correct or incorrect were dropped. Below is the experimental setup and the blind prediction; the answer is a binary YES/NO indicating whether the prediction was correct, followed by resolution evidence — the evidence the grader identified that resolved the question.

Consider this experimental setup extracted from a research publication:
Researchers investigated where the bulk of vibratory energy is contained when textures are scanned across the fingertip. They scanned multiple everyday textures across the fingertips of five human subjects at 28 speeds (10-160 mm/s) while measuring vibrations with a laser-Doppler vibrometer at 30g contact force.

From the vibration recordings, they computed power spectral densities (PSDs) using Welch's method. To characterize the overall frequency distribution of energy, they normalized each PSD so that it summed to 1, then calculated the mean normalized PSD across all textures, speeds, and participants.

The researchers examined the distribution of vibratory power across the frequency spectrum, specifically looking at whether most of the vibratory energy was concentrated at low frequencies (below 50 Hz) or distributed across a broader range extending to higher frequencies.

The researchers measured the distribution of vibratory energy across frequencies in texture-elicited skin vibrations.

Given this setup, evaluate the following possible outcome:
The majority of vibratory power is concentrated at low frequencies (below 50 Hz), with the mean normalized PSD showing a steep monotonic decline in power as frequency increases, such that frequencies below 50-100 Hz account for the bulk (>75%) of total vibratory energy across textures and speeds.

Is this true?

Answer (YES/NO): YES